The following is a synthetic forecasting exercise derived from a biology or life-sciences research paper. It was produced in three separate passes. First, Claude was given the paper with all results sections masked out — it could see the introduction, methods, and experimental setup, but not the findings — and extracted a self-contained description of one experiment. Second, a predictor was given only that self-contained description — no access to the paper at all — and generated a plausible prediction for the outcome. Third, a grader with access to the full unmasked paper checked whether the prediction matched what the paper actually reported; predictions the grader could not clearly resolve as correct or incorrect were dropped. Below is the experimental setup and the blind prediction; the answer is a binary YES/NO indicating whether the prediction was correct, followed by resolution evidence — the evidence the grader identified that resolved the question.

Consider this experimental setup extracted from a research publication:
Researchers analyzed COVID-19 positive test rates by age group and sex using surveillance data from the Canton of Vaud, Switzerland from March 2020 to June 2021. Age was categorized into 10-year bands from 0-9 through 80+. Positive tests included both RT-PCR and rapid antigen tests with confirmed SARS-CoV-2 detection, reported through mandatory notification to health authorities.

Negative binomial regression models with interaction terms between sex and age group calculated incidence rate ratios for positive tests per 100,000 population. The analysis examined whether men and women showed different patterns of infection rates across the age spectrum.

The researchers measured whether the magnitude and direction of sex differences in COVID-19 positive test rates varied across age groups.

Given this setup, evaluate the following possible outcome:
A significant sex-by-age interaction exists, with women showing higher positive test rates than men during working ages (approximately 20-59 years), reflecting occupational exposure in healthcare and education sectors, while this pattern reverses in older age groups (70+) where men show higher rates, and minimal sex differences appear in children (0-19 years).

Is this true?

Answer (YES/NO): NO